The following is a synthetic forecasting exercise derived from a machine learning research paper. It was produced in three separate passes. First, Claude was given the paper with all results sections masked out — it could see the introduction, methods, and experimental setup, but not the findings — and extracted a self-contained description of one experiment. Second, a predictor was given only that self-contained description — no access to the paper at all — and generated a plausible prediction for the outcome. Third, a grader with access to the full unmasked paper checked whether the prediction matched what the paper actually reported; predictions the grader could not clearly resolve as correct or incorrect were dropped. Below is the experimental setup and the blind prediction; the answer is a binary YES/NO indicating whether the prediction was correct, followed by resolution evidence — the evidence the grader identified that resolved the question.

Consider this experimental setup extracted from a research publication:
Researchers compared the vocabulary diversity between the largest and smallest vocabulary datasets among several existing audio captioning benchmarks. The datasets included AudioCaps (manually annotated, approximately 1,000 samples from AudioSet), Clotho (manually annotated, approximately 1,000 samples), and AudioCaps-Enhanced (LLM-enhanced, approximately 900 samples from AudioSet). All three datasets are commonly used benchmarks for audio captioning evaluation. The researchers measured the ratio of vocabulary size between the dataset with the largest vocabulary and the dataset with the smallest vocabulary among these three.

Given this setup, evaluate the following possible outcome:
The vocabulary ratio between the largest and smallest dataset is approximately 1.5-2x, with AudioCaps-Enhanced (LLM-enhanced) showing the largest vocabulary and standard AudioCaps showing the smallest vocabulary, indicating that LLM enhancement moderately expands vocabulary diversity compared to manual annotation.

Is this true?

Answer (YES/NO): NO